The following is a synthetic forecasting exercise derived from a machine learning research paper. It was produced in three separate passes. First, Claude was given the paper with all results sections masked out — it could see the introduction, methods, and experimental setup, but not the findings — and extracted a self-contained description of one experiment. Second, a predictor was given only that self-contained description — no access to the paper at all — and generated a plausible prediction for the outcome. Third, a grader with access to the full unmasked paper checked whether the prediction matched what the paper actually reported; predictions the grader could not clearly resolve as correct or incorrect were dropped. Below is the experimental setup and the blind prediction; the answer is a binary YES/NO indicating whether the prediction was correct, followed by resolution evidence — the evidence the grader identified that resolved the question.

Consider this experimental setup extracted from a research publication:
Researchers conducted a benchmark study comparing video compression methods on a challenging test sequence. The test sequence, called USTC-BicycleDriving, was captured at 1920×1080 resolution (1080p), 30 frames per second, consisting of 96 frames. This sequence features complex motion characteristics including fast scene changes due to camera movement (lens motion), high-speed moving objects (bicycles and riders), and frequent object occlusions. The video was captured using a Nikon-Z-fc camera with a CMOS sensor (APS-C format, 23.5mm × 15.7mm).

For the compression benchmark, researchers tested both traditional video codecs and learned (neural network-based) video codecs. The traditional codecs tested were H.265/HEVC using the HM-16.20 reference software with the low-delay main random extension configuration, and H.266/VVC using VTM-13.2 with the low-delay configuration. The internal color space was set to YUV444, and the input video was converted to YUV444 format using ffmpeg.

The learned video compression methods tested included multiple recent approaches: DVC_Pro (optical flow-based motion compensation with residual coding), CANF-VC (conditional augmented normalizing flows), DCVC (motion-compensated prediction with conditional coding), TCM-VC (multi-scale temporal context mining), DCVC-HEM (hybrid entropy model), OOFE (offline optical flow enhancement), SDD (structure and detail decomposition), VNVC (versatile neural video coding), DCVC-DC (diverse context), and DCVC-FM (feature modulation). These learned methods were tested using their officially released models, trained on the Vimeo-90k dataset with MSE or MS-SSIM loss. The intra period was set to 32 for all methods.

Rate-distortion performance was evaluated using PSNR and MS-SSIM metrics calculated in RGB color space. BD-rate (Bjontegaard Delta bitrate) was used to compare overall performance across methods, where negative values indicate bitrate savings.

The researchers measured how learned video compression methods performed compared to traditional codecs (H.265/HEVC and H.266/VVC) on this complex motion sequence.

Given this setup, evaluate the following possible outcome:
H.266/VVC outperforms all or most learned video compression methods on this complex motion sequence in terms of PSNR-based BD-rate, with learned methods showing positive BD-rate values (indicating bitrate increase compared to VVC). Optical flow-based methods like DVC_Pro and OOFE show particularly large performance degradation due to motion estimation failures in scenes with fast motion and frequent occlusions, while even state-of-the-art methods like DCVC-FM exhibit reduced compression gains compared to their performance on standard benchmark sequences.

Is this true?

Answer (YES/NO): NO